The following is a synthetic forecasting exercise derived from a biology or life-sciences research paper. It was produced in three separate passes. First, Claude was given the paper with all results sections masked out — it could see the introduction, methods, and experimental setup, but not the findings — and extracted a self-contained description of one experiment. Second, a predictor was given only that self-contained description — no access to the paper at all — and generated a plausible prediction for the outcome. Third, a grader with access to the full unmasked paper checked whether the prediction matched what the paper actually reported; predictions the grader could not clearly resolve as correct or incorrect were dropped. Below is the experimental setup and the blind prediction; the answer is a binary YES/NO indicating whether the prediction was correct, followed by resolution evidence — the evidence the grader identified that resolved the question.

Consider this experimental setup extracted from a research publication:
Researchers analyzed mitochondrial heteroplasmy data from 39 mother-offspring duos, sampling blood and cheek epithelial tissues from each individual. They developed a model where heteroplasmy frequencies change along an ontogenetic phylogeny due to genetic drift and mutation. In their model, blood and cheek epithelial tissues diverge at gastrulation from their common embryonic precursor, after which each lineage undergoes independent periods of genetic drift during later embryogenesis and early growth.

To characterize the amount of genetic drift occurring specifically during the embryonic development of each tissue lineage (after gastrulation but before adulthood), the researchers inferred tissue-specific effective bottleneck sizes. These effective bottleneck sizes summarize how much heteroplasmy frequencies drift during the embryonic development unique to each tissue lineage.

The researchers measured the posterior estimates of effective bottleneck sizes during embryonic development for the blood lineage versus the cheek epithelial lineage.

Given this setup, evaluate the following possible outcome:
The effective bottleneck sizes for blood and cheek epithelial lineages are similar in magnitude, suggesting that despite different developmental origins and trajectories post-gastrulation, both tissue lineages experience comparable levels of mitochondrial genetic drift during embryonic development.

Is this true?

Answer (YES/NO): NO